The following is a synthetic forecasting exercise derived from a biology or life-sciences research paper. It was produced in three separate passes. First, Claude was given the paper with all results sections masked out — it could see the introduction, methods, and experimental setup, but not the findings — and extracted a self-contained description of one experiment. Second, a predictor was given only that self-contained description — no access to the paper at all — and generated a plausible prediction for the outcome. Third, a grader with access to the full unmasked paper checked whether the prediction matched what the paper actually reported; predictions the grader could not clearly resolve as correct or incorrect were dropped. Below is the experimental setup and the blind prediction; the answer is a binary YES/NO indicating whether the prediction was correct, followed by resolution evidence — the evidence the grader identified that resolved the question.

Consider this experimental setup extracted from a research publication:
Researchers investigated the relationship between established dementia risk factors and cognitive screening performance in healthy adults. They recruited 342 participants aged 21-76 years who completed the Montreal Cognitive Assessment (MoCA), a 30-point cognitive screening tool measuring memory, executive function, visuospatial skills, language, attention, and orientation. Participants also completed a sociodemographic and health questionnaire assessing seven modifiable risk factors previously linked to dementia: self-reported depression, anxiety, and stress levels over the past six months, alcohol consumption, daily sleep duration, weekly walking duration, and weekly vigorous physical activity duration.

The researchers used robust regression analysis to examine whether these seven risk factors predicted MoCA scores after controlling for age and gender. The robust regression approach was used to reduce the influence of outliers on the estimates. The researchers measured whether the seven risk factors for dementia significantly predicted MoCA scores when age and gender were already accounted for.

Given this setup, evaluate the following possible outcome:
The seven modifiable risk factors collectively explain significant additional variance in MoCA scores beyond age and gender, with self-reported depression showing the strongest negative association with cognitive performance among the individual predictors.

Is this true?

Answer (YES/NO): NO